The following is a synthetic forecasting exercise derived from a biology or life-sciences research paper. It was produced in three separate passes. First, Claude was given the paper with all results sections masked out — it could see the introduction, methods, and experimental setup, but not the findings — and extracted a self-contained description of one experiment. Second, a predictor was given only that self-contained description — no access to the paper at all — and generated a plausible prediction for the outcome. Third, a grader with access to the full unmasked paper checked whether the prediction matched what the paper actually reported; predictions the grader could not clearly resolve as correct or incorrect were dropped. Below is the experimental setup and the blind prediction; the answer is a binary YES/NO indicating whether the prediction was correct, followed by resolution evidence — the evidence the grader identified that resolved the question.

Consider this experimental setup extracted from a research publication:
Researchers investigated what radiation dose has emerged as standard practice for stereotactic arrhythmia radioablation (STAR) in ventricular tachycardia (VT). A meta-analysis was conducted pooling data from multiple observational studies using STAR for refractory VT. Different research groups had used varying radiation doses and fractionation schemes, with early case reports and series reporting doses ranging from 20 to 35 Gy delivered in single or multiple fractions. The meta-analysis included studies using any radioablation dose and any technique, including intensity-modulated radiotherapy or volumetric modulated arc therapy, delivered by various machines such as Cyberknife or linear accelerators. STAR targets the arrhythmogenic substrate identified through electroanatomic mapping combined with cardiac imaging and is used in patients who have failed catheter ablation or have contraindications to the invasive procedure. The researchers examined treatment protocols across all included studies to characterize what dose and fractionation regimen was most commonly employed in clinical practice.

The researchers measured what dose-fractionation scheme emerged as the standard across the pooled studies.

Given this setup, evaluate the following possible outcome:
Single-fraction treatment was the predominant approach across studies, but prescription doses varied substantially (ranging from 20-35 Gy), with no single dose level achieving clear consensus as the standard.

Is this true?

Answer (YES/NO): NO